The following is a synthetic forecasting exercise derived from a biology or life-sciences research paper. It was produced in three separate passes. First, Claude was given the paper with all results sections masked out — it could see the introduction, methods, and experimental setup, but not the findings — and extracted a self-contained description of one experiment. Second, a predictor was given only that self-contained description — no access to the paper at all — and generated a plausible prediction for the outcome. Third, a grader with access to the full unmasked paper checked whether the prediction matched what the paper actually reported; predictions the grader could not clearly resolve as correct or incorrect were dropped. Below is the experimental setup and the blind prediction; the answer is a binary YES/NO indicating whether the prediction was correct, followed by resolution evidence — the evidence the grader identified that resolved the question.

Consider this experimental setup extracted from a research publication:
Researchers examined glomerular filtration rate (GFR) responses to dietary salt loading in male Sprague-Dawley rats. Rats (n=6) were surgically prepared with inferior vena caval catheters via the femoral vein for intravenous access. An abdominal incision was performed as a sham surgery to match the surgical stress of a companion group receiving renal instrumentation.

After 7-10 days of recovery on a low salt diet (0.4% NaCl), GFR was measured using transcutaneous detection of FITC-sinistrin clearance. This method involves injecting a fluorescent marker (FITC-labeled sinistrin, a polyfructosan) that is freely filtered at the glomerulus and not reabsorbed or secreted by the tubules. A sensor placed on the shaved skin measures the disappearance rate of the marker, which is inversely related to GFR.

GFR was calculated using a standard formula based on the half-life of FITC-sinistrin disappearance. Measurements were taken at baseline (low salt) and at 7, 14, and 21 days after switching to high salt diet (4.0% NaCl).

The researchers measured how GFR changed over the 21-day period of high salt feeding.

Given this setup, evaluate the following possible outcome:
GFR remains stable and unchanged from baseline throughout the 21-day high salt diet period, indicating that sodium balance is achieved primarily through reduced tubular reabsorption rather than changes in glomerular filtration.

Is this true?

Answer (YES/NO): NO